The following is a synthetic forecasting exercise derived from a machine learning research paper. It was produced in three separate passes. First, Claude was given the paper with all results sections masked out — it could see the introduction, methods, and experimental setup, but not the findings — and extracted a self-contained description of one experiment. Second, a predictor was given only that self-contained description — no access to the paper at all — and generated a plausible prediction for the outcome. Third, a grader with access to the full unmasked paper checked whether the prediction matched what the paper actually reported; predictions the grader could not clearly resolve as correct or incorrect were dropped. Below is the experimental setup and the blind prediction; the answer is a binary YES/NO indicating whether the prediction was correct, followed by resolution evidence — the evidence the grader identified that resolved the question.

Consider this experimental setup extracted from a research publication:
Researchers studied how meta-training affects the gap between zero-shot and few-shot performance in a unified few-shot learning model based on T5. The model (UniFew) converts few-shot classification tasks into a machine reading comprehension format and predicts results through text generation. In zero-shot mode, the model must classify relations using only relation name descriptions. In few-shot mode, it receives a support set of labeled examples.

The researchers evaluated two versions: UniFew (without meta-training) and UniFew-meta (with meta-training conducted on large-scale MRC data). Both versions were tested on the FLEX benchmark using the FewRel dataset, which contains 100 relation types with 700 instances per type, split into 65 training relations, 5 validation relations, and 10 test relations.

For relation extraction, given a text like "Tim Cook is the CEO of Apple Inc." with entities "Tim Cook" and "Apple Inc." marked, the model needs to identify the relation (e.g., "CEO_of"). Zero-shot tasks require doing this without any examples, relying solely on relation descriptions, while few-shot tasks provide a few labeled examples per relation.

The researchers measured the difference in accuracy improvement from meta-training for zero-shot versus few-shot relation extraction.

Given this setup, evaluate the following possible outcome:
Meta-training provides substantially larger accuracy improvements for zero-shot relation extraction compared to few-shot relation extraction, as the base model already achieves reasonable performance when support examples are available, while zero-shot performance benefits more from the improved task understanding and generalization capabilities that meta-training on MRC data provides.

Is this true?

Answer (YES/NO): YES